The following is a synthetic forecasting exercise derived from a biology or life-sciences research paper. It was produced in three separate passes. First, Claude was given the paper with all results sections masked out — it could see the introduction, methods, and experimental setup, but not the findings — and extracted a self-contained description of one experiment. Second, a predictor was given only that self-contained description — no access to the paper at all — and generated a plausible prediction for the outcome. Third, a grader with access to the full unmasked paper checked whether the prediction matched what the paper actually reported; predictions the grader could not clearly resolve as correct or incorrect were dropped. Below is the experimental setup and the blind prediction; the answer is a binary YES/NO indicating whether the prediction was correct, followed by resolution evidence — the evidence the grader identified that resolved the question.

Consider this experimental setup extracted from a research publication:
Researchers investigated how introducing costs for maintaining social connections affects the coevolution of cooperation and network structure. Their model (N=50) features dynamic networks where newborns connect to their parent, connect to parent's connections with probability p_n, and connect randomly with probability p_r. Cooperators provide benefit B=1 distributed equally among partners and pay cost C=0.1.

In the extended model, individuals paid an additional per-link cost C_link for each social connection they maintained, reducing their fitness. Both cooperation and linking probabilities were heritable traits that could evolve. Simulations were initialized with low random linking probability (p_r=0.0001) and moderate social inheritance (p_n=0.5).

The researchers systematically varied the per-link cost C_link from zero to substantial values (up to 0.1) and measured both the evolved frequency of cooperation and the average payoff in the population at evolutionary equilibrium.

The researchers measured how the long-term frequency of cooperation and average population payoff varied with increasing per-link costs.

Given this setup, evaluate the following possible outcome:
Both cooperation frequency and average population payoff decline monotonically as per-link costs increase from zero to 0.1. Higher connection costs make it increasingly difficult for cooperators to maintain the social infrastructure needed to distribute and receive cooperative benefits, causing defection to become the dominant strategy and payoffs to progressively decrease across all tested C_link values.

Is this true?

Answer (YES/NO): NO